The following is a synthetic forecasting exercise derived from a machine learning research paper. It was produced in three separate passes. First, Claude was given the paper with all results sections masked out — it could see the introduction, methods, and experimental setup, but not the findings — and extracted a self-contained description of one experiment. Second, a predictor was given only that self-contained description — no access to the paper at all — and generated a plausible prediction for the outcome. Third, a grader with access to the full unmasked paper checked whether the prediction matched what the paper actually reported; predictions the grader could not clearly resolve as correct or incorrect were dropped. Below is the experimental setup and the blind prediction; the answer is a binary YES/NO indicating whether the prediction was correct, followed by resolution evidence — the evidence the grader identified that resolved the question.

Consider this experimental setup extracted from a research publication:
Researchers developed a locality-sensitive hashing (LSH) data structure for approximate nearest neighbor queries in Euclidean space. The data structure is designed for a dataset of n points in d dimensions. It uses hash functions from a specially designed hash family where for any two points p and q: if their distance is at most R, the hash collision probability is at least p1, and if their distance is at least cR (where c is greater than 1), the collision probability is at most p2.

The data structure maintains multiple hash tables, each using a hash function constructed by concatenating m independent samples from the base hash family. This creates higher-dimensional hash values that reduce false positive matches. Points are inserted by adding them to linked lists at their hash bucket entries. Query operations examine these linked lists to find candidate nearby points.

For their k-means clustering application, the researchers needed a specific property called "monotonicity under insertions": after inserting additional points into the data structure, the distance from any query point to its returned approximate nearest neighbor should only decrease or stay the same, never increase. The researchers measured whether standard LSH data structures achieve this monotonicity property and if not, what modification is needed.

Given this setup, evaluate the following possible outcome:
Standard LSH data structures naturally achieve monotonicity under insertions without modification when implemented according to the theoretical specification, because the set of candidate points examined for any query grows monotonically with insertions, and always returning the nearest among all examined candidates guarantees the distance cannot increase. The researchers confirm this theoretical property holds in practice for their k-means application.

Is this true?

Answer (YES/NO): NO